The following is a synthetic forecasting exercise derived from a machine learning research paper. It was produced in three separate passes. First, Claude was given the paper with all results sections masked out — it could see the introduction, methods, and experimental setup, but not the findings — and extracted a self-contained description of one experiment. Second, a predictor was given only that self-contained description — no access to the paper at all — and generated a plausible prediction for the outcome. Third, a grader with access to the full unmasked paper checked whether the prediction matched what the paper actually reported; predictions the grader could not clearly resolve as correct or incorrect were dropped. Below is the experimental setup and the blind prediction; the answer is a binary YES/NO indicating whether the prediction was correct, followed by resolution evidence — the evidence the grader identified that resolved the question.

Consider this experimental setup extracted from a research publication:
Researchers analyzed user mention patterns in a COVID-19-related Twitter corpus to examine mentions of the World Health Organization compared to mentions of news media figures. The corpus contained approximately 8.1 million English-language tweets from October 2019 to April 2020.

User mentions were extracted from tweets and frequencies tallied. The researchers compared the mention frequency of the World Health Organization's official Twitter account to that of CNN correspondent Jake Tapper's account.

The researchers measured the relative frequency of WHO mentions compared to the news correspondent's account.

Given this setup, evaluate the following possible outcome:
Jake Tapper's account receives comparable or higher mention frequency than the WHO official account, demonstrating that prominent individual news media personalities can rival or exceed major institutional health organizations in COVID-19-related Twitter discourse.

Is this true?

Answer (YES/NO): YES